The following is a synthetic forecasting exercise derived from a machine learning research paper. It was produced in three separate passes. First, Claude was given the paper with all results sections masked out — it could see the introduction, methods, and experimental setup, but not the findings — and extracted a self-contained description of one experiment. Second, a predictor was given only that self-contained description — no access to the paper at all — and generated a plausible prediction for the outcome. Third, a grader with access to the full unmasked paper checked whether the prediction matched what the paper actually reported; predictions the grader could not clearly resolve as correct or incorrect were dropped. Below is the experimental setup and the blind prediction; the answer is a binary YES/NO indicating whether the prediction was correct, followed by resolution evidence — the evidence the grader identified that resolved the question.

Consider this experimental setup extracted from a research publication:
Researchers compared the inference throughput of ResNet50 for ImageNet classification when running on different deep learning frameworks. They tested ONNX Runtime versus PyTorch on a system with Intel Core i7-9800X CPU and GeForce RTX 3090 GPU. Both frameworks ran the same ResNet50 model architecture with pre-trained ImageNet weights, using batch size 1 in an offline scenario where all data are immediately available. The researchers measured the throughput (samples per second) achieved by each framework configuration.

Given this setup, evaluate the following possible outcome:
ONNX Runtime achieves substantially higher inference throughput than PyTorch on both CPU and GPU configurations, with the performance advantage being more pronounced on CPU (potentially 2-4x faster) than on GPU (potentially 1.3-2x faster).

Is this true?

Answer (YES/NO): NO